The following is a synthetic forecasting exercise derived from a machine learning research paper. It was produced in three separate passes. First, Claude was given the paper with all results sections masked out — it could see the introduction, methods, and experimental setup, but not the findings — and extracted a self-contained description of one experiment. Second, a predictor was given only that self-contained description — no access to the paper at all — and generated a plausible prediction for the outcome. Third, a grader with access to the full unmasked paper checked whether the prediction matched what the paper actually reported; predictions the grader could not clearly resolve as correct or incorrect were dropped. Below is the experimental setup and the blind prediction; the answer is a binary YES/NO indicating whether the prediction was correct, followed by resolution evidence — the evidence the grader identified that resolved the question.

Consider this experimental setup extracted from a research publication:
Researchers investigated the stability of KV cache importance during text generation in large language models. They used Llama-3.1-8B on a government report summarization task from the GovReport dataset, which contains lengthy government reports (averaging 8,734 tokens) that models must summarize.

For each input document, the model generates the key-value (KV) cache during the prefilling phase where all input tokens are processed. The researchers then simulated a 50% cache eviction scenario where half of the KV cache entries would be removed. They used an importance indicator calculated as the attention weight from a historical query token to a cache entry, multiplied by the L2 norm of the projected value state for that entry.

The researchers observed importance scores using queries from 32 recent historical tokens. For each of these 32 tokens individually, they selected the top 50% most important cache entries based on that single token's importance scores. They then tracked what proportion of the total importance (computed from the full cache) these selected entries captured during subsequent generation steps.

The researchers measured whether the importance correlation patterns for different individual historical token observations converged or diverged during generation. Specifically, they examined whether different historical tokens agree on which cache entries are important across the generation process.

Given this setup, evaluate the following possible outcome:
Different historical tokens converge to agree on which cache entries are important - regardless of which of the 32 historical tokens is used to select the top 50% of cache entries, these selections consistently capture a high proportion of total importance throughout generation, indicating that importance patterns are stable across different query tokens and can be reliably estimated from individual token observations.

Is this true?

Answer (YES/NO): NO